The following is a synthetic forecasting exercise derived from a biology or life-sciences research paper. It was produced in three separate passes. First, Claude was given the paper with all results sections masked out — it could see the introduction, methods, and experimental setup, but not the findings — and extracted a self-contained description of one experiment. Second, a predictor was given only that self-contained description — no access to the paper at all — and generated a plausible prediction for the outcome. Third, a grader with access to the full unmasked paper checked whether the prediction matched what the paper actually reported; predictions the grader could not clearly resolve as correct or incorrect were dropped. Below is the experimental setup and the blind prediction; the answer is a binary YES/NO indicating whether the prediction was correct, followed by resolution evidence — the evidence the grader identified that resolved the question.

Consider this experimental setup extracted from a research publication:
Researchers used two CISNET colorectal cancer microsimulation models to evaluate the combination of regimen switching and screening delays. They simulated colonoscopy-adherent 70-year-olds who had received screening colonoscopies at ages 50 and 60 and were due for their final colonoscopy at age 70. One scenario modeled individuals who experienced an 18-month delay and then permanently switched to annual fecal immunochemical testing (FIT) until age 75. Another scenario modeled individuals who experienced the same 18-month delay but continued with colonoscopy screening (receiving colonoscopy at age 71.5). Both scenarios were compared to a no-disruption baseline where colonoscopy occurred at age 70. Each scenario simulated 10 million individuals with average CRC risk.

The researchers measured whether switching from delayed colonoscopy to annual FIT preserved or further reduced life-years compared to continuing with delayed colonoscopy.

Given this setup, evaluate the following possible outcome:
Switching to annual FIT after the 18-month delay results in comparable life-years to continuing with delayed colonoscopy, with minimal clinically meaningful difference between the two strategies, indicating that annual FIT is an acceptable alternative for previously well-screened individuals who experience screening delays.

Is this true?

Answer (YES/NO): NO